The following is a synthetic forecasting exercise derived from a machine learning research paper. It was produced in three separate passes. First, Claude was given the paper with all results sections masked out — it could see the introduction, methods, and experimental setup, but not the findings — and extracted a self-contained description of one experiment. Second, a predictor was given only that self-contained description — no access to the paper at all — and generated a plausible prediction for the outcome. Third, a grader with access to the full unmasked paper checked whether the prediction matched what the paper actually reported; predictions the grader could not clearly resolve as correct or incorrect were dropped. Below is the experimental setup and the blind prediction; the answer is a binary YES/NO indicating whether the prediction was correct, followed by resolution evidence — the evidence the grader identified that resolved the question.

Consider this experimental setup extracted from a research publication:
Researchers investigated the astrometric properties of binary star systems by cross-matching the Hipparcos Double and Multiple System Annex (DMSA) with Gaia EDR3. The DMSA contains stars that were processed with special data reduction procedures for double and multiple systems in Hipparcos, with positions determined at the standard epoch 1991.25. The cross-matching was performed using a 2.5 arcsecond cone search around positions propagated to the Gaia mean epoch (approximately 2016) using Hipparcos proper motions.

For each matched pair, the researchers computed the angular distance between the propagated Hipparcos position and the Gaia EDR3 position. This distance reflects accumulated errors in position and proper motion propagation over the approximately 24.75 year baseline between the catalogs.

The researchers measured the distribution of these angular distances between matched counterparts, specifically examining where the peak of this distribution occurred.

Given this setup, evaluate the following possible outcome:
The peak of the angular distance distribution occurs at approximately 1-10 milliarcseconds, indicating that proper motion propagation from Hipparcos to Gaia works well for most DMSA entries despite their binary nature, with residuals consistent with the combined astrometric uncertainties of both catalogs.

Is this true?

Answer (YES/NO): NO